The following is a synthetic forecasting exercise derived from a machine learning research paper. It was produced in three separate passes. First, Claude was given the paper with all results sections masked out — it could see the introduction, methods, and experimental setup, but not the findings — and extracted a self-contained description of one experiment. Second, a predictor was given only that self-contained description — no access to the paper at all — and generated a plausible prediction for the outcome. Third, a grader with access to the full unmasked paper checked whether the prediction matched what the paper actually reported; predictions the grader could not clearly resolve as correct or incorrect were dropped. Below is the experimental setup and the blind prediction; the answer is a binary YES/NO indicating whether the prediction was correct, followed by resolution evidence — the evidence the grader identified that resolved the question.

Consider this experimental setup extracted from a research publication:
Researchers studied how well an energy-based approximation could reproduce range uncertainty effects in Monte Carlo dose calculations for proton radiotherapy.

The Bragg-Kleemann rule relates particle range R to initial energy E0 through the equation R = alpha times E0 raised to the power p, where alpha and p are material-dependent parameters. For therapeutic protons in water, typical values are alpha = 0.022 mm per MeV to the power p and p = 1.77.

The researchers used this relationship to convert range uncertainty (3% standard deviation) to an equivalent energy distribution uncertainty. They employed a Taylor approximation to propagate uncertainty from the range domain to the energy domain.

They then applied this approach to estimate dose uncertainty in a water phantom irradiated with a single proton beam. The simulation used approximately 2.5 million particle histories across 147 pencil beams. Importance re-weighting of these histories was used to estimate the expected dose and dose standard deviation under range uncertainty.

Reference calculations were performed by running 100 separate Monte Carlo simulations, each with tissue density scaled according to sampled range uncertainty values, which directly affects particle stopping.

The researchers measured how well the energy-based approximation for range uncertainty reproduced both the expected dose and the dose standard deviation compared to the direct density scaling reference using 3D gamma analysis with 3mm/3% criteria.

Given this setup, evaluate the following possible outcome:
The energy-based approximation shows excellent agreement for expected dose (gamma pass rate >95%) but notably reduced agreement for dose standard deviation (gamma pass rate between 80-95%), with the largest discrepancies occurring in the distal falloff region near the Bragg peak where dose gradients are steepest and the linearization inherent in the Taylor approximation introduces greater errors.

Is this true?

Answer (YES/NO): YES